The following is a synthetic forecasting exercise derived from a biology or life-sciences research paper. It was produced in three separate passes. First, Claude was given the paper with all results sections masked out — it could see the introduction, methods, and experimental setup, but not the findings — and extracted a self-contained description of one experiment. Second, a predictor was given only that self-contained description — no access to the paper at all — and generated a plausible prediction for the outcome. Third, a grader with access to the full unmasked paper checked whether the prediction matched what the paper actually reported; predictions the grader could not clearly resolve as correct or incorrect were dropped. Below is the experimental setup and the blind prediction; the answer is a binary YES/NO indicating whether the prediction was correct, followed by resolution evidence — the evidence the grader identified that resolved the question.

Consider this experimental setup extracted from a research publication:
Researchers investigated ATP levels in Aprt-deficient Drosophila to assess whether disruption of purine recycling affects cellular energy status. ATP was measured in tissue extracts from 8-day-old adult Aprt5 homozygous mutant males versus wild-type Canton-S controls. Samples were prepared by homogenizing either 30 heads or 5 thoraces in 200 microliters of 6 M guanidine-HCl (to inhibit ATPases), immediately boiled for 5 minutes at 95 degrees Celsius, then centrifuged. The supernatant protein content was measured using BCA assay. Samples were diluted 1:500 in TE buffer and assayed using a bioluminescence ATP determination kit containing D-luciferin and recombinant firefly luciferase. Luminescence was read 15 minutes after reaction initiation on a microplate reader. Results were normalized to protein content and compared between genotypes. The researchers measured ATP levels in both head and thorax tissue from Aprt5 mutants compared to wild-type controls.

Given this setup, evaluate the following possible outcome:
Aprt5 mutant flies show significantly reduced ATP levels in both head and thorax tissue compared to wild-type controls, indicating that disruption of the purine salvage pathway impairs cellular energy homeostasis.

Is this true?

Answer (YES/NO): NO